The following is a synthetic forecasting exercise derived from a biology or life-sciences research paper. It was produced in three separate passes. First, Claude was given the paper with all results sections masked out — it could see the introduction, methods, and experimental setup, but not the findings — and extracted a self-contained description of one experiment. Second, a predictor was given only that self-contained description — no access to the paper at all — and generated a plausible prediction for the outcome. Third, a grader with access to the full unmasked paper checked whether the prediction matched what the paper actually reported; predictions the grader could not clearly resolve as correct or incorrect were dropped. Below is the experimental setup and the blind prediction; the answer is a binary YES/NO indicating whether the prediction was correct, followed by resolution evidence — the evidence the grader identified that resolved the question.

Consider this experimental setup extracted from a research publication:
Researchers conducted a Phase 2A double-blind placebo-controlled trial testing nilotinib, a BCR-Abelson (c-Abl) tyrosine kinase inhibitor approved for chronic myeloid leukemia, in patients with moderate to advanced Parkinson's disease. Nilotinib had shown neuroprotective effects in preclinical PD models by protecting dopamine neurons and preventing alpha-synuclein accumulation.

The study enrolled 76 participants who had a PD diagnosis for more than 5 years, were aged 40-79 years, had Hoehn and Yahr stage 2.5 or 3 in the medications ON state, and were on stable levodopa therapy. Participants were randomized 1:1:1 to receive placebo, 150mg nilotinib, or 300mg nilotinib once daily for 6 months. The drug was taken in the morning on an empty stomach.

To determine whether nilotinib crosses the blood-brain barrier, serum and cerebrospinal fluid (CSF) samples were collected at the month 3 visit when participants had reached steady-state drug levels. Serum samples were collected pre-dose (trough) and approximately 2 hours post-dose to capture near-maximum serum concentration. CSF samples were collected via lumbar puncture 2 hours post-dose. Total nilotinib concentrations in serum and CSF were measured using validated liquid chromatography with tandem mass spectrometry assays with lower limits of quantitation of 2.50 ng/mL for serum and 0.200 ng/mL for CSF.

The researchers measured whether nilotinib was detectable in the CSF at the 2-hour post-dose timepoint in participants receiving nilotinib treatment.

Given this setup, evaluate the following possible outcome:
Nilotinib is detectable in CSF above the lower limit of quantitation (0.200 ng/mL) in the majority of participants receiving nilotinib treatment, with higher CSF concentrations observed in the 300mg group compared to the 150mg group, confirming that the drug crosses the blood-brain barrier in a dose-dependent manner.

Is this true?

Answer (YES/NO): YES